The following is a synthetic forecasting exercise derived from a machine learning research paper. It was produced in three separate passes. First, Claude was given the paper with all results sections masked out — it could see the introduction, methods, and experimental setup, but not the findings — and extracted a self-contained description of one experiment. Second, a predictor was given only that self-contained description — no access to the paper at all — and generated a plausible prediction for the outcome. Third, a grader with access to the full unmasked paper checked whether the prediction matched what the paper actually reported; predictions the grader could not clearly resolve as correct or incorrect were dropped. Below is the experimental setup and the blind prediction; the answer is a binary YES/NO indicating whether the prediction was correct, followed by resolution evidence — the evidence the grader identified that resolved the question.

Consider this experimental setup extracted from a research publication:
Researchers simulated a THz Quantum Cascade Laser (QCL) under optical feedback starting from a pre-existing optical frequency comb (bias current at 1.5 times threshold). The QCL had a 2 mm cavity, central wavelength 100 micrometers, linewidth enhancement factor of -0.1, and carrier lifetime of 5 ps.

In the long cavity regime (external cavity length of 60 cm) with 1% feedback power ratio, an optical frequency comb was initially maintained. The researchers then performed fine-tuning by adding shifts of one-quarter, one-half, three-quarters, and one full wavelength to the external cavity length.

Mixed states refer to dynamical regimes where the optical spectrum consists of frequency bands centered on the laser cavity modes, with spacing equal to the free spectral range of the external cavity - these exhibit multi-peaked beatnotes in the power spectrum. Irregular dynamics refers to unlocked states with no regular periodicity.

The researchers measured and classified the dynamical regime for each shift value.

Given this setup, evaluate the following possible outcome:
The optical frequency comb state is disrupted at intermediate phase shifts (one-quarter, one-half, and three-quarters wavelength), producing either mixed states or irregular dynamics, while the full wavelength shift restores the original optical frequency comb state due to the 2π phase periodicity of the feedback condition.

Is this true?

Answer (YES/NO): NO